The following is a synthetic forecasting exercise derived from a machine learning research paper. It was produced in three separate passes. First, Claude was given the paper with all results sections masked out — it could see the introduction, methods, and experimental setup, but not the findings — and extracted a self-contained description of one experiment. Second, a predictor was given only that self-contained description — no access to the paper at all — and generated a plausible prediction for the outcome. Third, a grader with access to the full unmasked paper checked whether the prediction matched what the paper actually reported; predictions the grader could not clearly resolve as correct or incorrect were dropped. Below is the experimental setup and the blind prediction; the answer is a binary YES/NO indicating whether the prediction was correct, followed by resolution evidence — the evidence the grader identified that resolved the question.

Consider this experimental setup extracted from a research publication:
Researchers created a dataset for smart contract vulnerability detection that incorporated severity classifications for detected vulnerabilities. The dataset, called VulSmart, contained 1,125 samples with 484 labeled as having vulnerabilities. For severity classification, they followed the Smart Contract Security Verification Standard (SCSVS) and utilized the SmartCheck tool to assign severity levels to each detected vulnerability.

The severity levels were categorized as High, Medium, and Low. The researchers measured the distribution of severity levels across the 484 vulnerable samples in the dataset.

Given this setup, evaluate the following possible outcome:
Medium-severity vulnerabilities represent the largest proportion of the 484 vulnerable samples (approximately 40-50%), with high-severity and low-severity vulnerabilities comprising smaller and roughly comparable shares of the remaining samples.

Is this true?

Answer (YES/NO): NO